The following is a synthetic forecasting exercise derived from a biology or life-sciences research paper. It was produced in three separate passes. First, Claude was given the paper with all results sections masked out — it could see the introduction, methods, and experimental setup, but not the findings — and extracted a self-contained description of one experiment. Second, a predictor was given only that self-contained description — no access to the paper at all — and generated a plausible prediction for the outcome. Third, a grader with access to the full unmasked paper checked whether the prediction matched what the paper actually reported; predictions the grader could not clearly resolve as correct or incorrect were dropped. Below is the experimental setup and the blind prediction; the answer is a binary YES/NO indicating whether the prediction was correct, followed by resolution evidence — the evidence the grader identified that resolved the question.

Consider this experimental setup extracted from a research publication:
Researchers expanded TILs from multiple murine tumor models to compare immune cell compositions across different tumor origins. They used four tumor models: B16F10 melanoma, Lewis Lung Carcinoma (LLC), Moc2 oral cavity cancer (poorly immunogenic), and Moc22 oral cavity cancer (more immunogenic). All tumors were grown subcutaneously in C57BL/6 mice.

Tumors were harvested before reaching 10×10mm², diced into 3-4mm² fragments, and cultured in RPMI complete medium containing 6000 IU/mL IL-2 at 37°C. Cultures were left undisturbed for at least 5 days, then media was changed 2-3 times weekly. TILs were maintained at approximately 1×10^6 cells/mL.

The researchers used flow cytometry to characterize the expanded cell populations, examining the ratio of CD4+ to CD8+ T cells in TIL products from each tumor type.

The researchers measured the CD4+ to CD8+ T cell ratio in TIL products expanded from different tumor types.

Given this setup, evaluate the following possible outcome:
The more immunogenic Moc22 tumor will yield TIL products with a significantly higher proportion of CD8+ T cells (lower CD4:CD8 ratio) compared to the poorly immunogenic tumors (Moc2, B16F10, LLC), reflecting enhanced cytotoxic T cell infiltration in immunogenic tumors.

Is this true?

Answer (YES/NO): NO